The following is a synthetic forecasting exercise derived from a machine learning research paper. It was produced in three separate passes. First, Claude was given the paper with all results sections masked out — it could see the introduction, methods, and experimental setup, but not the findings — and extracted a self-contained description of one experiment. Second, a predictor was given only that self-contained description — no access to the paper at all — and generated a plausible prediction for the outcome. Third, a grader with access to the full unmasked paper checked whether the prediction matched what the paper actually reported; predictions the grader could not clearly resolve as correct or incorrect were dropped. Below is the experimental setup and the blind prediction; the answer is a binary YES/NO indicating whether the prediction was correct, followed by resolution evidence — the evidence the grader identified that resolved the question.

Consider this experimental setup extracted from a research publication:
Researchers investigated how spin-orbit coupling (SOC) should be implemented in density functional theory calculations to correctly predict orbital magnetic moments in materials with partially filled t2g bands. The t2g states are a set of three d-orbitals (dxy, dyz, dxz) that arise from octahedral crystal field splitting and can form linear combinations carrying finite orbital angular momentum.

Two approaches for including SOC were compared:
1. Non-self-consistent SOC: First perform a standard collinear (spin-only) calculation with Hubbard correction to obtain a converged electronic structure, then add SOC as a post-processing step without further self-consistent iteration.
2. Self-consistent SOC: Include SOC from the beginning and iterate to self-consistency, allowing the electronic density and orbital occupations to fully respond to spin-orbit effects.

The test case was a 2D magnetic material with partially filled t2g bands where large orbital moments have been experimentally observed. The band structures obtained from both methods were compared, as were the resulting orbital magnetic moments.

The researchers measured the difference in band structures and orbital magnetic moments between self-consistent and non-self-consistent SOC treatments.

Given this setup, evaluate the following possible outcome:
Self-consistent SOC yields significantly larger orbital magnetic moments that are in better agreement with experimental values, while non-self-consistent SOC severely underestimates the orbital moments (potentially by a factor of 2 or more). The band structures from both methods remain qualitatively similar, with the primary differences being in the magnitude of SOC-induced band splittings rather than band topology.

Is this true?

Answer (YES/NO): YES